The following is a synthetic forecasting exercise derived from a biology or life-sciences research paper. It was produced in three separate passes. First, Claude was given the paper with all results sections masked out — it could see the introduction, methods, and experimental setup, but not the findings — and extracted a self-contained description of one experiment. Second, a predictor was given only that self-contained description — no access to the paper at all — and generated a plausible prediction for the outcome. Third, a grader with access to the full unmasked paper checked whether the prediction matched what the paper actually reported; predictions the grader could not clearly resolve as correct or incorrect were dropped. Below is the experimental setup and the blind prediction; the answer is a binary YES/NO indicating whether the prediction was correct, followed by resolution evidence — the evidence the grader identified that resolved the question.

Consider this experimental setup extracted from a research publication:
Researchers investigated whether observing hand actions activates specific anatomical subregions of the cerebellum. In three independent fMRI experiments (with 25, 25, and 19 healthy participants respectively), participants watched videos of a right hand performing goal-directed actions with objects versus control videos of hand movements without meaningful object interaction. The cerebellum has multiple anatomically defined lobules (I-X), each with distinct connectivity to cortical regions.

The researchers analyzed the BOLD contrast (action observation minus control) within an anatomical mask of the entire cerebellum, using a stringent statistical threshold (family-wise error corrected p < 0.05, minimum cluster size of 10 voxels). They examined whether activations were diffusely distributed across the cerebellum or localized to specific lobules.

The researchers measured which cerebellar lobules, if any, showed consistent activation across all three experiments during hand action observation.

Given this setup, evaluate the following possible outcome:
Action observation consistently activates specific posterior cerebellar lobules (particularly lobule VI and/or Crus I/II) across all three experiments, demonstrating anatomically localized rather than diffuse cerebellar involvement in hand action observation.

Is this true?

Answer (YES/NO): NO